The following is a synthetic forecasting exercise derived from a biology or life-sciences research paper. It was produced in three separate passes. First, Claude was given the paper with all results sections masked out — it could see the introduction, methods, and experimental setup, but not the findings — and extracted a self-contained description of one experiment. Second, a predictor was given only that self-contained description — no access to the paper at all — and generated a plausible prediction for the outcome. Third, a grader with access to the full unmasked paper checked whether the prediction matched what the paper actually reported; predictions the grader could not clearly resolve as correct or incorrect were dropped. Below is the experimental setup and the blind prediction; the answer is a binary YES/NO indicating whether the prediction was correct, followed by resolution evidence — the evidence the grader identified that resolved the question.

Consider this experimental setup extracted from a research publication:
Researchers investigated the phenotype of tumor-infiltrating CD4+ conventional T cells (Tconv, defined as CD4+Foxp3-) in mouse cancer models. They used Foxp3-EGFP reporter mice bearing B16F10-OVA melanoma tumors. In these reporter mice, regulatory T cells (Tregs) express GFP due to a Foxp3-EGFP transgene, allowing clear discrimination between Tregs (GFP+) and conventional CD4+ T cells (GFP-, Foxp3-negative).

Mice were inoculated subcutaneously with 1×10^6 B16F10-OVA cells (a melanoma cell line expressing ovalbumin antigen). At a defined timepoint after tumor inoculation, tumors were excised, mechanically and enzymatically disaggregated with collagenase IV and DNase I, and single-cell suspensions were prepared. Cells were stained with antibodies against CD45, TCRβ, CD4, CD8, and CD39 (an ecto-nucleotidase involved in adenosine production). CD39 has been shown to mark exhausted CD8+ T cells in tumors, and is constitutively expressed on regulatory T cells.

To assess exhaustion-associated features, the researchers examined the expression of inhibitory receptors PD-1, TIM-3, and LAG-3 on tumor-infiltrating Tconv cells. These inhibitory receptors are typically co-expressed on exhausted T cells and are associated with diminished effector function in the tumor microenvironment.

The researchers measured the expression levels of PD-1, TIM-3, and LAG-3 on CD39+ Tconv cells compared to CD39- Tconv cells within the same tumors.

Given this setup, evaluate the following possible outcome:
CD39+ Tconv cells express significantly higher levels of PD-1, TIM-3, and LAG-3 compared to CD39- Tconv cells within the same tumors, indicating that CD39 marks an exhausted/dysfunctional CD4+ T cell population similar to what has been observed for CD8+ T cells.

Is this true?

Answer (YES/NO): YES